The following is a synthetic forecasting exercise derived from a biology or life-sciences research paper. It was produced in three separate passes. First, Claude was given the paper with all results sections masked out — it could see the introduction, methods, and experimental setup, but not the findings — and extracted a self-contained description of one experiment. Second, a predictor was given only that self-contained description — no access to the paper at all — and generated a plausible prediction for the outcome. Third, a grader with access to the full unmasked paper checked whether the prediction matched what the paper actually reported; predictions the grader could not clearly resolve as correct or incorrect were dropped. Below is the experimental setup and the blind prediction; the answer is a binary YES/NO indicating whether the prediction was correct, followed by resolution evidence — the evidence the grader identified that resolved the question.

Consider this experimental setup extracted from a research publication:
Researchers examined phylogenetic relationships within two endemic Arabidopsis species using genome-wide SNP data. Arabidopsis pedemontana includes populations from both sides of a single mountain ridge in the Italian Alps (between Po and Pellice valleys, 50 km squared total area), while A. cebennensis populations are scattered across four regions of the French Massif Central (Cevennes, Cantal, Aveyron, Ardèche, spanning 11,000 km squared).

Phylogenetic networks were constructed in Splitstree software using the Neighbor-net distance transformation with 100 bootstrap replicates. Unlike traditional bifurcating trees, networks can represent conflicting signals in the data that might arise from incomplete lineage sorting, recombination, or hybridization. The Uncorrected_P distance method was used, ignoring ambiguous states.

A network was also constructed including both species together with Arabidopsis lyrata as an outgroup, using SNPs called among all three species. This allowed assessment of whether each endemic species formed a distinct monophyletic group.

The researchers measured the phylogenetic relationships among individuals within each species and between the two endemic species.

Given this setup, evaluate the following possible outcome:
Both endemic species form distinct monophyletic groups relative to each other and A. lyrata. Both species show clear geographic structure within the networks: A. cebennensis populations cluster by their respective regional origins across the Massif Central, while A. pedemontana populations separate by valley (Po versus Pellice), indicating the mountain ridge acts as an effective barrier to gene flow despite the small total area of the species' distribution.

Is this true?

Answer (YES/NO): NO